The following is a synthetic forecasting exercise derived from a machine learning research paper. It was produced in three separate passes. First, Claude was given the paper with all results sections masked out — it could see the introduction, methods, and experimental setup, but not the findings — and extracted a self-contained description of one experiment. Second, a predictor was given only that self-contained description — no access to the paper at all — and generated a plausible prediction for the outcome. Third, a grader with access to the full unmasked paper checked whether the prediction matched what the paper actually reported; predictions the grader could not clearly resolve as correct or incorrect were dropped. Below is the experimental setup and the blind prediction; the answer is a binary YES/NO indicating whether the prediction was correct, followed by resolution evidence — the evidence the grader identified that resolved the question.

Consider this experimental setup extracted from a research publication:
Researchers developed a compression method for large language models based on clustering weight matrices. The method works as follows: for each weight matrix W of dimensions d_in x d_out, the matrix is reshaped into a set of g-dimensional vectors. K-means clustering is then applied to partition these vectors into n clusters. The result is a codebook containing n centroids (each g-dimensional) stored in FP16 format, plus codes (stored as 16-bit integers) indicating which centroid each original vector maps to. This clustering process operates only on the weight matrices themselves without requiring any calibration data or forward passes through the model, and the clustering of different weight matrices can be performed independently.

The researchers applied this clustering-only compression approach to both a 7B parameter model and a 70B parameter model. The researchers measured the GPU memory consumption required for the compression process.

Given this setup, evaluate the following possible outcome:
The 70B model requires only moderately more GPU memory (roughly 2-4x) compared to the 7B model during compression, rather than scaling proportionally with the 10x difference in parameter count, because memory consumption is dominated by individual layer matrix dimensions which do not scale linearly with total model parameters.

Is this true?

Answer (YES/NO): NO